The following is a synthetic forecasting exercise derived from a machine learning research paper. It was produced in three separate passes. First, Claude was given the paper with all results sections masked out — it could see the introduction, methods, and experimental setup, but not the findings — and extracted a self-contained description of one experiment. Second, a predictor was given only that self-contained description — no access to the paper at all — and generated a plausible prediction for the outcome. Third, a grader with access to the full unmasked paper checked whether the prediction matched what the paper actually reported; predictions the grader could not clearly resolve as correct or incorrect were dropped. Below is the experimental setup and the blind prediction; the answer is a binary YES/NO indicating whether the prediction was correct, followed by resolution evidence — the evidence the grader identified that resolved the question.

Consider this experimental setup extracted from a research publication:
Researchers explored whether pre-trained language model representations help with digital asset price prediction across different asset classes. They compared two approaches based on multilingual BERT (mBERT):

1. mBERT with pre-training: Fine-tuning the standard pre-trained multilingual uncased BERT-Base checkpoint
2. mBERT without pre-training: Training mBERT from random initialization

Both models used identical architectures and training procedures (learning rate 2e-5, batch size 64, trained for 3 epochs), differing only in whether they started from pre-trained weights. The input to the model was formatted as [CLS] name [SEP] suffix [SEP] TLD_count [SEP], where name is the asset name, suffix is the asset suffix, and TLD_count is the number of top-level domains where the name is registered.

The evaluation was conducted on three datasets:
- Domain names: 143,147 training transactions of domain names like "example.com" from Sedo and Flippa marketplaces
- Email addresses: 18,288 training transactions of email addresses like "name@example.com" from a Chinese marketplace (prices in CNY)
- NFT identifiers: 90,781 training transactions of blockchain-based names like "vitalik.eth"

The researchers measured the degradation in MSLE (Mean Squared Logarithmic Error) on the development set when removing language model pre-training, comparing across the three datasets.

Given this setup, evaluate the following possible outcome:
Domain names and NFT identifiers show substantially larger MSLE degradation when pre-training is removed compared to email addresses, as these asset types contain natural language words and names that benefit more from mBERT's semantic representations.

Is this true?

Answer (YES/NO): NO